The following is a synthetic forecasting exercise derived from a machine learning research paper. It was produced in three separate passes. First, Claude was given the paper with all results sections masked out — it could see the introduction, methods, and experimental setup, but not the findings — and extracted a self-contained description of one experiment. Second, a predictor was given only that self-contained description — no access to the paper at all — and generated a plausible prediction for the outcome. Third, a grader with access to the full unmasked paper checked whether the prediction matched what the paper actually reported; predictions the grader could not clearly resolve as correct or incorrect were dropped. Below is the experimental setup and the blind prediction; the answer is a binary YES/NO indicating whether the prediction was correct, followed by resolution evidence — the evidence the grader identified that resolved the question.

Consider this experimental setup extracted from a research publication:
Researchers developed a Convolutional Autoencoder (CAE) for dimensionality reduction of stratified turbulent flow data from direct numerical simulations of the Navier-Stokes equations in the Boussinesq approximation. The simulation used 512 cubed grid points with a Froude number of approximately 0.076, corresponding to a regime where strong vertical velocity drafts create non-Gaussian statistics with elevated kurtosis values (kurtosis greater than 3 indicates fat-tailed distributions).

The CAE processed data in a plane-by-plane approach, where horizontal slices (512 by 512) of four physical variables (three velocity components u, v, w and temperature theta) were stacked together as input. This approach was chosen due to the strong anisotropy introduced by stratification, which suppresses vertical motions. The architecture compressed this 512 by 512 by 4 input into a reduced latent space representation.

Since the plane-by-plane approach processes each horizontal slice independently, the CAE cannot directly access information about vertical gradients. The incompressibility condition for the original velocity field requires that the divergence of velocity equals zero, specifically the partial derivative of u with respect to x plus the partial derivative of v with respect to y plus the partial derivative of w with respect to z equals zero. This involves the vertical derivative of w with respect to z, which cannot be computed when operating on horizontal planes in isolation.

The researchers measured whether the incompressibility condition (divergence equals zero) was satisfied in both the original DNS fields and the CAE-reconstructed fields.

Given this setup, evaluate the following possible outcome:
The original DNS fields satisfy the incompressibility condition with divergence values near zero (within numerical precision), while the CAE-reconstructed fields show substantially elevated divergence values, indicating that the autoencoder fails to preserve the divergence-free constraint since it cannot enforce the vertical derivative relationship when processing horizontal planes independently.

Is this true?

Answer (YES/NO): YES